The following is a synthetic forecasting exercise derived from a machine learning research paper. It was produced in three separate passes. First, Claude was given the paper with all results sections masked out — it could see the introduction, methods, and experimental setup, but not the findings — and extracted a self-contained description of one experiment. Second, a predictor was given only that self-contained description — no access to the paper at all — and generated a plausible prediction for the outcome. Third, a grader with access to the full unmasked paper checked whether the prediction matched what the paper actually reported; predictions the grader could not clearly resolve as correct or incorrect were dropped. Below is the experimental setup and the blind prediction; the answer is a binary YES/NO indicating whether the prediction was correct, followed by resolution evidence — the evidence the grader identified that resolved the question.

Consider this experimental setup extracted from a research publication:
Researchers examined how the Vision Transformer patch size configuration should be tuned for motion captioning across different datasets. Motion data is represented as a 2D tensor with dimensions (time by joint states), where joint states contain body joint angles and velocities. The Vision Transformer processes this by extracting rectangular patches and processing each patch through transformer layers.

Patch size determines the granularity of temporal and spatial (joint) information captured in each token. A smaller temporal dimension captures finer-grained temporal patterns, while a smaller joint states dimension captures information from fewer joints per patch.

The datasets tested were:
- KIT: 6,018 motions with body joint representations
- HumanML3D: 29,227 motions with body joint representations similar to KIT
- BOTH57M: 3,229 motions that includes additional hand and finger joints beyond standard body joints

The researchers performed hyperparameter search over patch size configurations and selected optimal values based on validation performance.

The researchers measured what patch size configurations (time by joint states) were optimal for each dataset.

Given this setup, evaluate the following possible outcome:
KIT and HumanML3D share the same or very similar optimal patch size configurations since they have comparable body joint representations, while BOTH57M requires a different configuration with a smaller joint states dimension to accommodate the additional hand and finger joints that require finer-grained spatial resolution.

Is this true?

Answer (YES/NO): NO